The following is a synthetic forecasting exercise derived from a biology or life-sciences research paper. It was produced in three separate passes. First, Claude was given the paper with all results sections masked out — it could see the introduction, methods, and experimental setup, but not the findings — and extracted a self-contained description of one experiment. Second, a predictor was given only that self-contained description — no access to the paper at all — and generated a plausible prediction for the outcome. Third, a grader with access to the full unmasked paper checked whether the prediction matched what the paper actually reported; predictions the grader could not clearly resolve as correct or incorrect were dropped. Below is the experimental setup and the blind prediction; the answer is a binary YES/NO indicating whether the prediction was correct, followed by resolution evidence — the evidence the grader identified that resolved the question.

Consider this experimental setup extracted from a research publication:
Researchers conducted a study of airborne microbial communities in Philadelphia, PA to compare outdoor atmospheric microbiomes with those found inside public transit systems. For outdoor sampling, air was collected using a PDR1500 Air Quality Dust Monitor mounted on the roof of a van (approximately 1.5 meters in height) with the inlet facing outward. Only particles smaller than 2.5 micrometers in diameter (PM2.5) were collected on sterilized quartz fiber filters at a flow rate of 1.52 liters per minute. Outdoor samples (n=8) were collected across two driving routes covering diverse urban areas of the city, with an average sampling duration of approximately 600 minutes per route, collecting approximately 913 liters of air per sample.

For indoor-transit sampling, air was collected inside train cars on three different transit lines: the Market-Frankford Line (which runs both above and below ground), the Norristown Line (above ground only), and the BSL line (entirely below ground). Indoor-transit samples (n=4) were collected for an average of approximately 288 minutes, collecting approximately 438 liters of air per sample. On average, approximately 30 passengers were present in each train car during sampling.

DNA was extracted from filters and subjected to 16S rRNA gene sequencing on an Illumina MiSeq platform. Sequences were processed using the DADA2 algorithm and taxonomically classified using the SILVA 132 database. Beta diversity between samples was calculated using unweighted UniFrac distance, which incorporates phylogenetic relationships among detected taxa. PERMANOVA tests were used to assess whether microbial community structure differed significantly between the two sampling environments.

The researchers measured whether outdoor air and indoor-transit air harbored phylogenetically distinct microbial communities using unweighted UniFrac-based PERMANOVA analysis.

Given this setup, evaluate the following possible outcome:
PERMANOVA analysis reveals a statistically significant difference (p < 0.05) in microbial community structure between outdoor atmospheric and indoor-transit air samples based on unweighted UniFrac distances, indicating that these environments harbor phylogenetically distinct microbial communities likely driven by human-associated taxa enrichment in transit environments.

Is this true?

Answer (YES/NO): YES